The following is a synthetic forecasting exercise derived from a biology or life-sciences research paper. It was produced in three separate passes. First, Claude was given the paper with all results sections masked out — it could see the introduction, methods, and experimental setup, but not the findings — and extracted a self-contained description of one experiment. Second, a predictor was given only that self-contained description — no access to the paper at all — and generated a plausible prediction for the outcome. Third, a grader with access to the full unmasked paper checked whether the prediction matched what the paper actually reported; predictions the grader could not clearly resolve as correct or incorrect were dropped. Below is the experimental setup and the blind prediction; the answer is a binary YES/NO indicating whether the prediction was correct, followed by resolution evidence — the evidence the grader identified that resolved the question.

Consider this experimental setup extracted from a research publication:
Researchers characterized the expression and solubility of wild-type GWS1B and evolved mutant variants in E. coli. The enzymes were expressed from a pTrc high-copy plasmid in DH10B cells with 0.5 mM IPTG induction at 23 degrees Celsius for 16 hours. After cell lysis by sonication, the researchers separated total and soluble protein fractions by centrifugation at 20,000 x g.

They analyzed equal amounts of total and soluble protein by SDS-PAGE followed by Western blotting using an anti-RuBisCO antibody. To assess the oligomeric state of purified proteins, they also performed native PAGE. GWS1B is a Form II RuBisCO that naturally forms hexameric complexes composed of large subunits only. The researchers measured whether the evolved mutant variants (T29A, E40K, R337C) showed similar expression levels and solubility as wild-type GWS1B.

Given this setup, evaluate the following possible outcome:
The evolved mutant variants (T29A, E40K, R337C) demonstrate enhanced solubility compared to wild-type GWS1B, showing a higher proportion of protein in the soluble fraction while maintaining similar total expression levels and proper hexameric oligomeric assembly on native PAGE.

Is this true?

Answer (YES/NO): NO